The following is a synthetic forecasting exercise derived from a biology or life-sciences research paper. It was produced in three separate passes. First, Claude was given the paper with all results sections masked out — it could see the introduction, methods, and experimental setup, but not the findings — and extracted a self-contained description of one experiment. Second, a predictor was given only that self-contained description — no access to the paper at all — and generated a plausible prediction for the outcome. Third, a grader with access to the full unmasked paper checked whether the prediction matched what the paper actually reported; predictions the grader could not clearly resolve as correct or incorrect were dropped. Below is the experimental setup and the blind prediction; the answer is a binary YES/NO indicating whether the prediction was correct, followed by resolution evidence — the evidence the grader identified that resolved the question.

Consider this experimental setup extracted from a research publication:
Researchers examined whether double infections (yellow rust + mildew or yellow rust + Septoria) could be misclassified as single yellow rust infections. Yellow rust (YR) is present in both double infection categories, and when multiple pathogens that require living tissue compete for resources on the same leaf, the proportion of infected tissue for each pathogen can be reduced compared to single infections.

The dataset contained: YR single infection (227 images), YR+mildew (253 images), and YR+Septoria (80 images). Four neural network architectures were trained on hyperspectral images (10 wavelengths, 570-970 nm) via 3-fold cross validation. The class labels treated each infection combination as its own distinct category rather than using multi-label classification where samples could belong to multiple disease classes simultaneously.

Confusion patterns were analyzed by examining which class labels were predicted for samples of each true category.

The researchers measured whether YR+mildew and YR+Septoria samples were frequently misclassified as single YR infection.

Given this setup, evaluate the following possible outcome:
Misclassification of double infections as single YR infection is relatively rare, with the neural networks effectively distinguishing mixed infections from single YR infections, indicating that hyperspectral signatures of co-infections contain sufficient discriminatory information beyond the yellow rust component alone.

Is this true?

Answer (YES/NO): YES